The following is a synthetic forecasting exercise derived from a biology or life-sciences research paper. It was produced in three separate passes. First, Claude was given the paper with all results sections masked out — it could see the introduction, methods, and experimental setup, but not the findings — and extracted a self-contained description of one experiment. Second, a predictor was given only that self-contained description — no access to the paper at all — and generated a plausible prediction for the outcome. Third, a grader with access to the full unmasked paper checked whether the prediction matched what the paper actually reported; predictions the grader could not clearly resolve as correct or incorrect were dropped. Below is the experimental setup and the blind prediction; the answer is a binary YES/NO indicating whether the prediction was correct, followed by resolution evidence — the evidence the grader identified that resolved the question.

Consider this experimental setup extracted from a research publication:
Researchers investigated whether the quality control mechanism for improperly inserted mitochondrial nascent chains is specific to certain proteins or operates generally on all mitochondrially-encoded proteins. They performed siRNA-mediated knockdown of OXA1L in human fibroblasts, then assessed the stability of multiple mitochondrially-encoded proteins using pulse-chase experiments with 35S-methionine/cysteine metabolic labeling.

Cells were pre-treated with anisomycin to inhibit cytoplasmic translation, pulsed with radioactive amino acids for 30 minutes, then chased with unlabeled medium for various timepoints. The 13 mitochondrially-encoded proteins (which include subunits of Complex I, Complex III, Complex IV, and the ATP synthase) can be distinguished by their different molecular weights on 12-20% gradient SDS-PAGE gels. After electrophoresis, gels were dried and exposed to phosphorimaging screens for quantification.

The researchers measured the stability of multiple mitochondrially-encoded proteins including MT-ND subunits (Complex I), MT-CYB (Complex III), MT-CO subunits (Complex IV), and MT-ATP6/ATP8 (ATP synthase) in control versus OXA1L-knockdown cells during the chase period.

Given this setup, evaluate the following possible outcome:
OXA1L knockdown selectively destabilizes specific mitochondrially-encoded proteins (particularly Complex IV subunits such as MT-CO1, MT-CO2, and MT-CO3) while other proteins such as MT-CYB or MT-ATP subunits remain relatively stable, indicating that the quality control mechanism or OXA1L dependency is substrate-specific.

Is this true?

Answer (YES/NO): NO